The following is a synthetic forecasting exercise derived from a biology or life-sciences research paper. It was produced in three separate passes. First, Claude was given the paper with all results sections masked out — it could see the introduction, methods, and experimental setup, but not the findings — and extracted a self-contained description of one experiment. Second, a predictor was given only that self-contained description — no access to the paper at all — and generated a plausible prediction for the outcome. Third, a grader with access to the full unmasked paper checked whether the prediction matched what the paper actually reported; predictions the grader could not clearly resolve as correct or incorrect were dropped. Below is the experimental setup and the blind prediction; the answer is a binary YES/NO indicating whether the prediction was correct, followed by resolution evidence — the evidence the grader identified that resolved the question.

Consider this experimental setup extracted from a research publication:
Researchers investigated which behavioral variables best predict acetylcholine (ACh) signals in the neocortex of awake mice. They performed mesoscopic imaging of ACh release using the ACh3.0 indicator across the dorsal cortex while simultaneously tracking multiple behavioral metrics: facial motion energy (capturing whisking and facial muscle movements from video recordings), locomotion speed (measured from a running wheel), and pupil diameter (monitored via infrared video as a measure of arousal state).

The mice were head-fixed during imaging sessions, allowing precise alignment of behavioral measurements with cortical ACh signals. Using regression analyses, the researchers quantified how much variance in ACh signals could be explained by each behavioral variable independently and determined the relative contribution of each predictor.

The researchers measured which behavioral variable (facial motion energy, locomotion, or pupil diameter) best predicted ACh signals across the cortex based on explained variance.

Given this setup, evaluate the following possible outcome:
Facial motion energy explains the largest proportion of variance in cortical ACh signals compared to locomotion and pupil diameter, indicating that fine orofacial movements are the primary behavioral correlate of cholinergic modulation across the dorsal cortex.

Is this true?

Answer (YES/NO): YES